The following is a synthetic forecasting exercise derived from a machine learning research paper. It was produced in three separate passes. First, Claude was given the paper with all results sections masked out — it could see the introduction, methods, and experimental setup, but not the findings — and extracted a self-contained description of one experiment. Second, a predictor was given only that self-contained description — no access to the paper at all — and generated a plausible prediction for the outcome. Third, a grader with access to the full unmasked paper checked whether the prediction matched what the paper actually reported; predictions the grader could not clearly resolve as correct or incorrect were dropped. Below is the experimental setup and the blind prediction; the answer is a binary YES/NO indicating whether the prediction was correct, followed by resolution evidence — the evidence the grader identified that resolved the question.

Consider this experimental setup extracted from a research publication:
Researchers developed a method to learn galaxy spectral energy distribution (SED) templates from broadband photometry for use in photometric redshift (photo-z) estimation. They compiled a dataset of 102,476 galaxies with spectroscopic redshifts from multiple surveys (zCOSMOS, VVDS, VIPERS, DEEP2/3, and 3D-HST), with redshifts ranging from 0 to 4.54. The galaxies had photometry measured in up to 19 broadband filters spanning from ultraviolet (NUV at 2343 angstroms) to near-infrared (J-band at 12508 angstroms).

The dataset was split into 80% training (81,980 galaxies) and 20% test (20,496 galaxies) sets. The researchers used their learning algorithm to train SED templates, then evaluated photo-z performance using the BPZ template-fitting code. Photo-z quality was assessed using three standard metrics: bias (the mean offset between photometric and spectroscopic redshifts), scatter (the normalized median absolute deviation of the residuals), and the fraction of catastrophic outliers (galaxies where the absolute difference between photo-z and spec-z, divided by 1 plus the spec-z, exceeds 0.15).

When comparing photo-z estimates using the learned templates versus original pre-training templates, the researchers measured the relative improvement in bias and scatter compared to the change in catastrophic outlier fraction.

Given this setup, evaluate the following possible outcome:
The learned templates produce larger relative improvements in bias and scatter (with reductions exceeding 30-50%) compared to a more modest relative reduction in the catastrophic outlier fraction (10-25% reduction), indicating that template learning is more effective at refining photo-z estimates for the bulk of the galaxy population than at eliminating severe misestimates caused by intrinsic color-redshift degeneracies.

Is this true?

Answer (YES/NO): NO